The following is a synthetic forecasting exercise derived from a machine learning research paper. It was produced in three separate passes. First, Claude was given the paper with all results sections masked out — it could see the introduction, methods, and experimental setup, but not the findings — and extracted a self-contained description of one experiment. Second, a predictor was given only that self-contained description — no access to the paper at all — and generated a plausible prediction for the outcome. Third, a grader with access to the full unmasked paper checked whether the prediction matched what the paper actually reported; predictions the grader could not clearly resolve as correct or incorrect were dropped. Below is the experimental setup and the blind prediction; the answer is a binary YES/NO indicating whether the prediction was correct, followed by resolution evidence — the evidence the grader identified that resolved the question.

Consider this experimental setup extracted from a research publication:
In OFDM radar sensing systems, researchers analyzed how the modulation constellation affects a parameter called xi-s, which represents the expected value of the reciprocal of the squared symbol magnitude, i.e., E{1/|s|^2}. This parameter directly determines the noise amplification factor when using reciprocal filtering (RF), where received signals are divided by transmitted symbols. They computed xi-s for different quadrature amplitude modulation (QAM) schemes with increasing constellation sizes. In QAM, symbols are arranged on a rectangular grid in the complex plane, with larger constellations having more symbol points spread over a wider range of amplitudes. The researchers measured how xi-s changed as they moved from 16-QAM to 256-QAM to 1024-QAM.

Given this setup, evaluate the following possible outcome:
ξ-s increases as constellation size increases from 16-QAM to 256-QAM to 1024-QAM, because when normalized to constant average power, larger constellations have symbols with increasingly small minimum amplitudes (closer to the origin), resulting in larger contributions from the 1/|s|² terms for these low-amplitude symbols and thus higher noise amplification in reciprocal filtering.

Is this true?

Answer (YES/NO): YES